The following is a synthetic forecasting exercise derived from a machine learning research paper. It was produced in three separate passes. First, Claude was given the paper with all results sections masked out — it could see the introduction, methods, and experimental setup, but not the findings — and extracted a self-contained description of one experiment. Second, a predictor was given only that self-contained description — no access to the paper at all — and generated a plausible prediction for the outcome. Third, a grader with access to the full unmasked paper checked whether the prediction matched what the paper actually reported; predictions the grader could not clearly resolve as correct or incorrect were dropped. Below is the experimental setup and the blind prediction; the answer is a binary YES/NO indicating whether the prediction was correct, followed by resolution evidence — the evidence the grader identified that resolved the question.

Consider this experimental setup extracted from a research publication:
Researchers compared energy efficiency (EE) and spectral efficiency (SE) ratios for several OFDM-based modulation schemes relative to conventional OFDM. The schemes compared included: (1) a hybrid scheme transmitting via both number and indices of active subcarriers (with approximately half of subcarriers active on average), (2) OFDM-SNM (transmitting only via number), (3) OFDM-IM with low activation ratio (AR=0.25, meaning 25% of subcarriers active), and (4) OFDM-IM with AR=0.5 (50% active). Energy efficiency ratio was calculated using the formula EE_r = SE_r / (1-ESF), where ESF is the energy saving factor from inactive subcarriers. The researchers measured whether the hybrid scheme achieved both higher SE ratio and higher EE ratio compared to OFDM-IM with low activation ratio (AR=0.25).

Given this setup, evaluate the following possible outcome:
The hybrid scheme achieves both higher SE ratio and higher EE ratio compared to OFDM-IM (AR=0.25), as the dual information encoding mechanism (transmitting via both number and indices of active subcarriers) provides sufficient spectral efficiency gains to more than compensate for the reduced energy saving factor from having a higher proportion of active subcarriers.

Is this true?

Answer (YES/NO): YES